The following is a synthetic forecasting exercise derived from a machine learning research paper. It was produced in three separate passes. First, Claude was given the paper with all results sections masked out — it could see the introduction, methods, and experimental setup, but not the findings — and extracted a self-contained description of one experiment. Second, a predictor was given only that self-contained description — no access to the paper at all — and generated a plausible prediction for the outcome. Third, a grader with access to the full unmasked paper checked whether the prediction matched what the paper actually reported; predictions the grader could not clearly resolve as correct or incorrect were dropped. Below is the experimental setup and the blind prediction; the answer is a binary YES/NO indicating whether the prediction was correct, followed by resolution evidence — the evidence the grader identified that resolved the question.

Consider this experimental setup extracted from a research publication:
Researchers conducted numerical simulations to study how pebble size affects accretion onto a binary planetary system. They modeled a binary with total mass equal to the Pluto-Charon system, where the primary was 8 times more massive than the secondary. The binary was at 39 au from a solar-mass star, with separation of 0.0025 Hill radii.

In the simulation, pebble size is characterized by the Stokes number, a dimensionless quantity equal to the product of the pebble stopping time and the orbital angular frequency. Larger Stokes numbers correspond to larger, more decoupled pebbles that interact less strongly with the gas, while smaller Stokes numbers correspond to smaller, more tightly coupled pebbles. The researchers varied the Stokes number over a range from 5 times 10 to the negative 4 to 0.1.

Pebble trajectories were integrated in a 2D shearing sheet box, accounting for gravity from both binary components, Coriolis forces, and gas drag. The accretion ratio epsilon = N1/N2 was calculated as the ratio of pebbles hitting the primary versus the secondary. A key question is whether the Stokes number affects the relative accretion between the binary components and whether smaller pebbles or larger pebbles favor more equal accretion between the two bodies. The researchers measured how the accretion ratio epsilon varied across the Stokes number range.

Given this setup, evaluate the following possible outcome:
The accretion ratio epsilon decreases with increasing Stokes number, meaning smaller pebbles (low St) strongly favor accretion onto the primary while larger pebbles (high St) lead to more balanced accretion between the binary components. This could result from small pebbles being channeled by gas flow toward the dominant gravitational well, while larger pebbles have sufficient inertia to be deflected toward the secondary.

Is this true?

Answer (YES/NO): NO